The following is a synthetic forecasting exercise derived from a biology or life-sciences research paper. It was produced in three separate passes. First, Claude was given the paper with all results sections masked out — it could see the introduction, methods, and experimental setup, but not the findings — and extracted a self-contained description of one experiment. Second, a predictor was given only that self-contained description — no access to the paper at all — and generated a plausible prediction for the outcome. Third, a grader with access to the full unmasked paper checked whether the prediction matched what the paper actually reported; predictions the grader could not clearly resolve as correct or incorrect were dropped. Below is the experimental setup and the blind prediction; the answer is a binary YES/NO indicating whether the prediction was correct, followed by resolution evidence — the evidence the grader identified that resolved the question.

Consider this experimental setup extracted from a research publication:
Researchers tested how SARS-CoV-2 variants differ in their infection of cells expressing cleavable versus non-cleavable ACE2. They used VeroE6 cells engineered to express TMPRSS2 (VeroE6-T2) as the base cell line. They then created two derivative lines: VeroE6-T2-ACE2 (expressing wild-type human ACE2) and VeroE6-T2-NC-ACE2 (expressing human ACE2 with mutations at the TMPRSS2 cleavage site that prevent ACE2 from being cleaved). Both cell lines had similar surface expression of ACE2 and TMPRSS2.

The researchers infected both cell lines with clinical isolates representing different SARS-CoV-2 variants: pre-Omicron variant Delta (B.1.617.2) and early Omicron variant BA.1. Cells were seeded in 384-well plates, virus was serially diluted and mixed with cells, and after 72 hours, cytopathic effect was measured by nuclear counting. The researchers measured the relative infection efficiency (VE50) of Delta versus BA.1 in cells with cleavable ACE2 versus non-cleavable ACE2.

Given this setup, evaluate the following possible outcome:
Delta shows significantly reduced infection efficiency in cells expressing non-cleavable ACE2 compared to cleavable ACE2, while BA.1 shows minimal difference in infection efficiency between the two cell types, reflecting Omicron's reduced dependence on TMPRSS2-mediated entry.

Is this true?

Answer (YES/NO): NO